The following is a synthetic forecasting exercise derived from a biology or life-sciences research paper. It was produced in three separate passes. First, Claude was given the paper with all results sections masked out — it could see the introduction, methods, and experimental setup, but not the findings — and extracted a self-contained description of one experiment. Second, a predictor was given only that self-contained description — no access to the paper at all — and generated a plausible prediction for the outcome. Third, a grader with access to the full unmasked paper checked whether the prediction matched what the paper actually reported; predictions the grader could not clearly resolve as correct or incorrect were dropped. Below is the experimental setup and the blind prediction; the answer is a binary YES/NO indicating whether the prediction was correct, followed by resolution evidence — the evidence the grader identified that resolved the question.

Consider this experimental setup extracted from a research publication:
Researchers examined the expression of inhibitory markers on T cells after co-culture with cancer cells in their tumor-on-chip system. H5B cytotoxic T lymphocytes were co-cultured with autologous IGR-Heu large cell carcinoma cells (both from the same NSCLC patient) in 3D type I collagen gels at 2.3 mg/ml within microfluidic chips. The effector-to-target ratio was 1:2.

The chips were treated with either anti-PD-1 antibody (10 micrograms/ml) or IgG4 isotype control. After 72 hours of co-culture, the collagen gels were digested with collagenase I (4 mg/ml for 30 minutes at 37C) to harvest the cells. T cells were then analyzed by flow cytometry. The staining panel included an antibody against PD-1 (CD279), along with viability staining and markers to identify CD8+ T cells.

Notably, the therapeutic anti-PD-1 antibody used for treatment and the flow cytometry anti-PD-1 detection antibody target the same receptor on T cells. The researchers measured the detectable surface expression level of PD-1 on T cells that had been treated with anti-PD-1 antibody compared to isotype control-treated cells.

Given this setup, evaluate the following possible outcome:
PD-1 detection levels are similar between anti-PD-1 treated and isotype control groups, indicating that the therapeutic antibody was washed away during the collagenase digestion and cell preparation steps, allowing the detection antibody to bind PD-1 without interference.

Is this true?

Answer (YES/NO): NO